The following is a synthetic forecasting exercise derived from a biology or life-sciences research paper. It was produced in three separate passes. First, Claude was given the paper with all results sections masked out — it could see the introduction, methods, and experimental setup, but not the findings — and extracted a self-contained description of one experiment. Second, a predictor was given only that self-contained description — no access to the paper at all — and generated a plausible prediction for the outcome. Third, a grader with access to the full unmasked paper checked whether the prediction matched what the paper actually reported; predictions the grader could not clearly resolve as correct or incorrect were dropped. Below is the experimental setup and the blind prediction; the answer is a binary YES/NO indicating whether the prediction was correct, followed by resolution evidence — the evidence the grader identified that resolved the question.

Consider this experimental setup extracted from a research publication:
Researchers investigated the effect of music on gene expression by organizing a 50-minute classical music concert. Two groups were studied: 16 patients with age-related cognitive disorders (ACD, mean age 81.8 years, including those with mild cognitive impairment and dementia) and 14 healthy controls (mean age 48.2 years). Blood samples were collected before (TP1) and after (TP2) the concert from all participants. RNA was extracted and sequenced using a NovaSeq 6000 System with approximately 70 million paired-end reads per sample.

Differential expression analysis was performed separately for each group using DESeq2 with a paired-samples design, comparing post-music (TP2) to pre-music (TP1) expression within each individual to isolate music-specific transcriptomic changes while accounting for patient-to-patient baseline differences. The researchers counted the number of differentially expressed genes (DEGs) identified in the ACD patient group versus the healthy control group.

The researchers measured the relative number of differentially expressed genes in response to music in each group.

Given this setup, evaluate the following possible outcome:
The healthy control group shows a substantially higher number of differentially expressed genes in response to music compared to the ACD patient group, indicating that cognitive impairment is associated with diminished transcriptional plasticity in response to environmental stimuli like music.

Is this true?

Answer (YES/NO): NO